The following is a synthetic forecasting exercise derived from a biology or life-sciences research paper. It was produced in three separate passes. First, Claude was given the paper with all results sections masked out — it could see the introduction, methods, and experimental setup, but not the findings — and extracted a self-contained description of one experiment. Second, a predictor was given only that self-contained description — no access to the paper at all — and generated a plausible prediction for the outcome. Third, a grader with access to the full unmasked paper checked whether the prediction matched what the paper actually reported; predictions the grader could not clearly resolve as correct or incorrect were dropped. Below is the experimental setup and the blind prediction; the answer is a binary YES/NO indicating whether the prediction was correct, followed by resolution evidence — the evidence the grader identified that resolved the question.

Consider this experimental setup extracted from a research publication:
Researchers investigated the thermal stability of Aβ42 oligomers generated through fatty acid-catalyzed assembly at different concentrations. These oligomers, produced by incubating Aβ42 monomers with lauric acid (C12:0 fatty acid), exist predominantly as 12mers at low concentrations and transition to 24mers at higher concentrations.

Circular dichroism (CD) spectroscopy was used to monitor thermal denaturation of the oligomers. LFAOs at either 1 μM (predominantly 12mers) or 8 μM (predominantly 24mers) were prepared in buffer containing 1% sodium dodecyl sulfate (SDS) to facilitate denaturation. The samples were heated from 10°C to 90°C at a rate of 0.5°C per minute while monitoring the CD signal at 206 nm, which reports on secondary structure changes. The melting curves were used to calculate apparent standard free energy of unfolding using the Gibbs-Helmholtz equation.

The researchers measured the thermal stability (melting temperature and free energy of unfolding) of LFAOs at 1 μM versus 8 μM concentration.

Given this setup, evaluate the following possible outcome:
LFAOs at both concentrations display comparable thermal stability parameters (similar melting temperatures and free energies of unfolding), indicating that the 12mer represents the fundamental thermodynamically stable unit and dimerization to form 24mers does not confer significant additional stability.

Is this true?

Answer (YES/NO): YES